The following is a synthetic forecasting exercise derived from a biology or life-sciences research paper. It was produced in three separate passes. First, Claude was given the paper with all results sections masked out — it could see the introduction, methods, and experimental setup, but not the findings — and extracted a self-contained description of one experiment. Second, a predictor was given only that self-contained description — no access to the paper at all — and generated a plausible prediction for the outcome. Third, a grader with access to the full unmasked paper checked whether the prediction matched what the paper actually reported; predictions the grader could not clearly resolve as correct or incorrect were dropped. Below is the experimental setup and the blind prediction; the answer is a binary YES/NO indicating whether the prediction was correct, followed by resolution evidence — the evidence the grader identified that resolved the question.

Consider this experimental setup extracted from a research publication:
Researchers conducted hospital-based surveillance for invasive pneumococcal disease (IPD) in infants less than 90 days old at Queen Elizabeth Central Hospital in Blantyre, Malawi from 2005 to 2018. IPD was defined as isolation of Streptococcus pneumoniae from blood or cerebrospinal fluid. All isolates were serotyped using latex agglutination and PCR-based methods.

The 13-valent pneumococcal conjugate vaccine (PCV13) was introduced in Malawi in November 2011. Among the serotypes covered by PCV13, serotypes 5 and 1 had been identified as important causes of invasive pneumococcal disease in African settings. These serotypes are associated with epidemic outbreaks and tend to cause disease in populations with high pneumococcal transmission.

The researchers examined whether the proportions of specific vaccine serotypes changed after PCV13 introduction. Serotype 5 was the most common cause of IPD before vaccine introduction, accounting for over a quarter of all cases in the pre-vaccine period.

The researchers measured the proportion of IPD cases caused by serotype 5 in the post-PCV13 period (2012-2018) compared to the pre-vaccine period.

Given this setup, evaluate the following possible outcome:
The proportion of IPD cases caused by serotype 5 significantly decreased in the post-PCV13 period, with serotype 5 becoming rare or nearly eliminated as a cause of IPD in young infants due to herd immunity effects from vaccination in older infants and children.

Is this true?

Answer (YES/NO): NO